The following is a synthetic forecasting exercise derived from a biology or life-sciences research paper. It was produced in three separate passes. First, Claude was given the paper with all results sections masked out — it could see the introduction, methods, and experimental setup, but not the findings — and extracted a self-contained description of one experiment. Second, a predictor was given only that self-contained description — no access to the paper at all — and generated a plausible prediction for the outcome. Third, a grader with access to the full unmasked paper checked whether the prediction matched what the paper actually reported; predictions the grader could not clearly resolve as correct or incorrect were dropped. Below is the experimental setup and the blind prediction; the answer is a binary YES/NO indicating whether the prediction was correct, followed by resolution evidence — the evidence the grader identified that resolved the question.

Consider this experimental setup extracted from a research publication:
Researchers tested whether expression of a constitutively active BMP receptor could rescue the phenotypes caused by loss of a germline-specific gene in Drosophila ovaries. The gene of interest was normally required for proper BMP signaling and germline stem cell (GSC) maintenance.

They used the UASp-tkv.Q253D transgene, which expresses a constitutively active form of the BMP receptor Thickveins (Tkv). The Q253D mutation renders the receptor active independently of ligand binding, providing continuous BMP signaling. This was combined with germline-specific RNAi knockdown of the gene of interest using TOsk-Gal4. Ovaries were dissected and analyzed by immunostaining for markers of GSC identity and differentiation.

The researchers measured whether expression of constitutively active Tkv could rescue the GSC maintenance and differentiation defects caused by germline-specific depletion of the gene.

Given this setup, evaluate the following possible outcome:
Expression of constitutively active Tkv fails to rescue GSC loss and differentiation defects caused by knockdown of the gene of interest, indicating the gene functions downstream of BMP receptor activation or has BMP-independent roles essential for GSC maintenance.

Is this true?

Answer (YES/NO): YES